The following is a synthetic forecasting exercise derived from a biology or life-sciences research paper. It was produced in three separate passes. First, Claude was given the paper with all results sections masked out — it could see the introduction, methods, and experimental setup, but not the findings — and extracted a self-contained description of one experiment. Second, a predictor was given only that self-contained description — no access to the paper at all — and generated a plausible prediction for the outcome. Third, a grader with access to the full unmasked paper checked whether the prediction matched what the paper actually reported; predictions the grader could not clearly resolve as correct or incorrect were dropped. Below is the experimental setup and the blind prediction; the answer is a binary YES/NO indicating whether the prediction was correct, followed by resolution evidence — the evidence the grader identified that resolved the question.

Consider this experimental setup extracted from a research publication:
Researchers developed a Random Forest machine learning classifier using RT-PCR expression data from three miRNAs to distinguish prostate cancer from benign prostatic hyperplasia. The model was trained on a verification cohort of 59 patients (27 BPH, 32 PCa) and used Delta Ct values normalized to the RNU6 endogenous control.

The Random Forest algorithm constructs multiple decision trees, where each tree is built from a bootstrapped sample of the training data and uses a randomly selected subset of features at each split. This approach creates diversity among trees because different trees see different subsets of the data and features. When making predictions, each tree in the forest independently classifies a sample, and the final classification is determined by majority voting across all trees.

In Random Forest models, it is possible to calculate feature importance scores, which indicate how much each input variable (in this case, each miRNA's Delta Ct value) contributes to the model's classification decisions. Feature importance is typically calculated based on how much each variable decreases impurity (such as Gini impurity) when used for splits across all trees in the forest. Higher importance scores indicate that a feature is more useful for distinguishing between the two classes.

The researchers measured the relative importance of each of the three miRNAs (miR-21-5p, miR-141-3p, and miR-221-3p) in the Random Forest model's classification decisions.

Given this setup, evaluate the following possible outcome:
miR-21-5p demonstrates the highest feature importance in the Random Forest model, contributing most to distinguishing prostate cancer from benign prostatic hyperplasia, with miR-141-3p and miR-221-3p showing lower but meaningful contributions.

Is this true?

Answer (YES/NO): NO